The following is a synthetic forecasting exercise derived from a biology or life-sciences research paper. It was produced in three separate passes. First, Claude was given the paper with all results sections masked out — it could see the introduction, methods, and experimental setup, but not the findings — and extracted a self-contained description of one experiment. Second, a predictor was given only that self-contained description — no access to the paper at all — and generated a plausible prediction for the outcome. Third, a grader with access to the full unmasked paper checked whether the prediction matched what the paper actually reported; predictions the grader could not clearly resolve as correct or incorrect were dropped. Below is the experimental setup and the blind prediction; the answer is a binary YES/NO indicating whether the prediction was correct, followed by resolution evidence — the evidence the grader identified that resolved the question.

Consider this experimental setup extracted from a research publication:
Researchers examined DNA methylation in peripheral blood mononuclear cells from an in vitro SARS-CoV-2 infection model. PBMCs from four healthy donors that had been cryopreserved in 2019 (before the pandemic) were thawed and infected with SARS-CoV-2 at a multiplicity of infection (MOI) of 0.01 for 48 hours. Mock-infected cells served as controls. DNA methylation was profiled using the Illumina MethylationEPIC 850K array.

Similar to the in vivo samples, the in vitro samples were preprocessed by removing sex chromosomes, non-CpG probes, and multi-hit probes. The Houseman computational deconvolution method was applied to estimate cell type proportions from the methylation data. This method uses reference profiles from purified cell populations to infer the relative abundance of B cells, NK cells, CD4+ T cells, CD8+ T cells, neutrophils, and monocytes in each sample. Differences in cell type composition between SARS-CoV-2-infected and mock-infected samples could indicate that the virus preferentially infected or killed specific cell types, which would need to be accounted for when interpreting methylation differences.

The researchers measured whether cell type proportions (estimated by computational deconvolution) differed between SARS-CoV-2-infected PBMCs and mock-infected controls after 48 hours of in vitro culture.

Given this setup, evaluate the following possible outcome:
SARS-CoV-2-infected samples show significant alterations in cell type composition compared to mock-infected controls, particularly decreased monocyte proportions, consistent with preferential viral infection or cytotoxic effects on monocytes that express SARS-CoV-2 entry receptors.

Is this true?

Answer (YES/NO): NO